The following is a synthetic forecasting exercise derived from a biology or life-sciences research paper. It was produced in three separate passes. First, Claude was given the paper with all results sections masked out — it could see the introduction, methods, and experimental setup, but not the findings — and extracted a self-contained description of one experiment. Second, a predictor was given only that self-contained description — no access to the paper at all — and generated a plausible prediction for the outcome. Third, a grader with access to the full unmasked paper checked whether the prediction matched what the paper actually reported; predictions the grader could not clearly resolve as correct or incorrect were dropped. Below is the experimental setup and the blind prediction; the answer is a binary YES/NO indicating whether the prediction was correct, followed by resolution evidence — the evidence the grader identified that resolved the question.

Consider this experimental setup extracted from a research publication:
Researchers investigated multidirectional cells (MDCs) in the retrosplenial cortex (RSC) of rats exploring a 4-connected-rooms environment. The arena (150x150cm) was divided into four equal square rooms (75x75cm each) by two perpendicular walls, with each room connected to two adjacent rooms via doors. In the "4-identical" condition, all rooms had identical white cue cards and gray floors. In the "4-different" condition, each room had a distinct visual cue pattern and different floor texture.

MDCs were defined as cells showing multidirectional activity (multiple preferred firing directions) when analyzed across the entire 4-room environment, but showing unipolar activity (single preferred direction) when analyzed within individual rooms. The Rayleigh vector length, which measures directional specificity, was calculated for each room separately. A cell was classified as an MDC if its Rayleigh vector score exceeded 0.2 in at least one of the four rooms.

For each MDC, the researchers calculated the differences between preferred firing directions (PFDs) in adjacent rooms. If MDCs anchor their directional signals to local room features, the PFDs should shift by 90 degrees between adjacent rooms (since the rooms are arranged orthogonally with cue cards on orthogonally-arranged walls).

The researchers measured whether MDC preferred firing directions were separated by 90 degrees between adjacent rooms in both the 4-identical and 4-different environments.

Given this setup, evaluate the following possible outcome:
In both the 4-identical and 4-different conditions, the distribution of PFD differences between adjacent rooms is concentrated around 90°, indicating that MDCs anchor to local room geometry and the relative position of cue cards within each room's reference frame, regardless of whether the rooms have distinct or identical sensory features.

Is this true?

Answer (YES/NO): YES